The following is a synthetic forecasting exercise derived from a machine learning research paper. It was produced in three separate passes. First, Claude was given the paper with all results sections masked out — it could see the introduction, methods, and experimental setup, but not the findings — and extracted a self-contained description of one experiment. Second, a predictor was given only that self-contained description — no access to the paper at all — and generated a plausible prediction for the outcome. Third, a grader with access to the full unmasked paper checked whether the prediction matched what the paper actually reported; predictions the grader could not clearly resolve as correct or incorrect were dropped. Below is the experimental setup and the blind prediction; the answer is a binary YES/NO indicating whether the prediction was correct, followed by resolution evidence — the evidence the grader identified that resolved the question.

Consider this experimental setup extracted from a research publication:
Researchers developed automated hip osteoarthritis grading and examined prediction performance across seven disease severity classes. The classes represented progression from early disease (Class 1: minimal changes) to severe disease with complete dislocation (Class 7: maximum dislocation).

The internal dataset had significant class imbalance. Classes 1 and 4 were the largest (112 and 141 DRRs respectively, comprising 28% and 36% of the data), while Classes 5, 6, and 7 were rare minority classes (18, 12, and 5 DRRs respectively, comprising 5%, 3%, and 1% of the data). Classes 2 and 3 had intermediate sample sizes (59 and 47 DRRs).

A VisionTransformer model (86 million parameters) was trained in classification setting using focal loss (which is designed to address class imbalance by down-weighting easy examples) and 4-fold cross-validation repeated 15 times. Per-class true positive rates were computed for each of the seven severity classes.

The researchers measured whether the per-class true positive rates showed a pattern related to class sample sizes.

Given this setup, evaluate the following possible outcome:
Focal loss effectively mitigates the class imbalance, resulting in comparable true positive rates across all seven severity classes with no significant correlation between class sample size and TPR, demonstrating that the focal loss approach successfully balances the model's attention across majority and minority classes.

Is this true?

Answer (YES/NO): NO